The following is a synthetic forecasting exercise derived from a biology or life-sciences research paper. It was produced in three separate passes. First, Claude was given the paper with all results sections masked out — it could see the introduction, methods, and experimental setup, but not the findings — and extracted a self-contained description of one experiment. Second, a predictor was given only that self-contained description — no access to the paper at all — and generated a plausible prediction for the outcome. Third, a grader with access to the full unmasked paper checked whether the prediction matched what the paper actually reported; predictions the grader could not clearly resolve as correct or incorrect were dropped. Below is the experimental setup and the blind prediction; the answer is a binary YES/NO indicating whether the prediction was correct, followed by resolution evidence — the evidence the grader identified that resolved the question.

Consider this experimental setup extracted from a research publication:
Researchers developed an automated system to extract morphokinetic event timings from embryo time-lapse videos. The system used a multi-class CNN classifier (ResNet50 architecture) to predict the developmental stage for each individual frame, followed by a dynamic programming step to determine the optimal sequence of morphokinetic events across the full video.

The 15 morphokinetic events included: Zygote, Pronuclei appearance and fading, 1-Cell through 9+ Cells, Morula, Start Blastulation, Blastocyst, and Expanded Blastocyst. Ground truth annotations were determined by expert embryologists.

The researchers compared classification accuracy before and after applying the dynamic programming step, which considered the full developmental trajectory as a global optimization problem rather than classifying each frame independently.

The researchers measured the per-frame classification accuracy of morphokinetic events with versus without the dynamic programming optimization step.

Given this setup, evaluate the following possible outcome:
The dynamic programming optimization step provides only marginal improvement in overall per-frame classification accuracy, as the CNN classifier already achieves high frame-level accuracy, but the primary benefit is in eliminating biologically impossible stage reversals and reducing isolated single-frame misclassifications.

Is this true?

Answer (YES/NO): NO